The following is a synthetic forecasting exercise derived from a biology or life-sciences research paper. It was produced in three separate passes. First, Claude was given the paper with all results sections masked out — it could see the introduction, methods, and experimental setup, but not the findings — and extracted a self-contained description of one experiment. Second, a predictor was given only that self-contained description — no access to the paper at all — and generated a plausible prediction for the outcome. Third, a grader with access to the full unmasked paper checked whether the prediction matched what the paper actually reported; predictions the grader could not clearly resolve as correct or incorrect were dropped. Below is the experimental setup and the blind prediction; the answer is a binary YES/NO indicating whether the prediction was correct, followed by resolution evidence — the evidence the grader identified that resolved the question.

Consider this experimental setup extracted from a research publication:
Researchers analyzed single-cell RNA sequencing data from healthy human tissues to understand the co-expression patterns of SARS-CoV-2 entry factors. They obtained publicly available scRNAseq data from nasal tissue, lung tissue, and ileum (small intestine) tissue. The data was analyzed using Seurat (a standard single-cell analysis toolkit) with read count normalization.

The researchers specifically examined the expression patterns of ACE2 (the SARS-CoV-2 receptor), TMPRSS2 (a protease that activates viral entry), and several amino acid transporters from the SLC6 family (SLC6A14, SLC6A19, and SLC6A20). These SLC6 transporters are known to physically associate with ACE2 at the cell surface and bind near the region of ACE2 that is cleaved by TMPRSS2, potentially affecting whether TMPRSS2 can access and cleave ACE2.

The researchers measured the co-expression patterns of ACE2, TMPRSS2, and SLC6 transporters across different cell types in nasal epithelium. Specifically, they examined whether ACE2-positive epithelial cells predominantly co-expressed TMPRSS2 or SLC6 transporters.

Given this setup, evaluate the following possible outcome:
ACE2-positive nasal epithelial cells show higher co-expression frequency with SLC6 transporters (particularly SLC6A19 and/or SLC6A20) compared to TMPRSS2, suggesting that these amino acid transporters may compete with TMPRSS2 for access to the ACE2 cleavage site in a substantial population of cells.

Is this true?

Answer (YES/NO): NO